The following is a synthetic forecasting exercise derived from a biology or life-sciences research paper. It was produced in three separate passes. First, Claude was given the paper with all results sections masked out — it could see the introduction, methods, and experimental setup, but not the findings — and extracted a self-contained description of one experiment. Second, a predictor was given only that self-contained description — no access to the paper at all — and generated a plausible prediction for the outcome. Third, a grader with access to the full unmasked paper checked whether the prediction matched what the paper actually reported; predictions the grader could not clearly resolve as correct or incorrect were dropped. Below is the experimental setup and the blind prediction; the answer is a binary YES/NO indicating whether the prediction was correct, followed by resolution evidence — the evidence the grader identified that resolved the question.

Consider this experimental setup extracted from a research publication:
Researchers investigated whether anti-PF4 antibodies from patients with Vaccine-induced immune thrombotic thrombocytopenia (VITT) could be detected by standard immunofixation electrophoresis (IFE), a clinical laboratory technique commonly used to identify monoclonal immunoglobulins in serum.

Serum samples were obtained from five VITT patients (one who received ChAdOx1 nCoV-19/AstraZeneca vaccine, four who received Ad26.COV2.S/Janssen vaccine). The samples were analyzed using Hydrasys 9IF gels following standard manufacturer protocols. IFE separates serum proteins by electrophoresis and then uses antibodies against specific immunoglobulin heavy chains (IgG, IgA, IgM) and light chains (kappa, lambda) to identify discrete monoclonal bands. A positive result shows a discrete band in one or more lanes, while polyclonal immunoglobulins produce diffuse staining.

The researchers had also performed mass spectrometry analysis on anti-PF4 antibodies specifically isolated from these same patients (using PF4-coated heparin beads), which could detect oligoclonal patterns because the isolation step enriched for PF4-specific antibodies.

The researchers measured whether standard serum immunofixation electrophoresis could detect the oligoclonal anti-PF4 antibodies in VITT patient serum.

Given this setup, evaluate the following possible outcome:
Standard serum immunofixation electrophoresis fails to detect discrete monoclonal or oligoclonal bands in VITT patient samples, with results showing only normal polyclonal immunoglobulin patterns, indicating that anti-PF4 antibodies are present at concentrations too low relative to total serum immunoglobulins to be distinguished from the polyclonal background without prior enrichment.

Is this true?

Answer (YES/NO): YES